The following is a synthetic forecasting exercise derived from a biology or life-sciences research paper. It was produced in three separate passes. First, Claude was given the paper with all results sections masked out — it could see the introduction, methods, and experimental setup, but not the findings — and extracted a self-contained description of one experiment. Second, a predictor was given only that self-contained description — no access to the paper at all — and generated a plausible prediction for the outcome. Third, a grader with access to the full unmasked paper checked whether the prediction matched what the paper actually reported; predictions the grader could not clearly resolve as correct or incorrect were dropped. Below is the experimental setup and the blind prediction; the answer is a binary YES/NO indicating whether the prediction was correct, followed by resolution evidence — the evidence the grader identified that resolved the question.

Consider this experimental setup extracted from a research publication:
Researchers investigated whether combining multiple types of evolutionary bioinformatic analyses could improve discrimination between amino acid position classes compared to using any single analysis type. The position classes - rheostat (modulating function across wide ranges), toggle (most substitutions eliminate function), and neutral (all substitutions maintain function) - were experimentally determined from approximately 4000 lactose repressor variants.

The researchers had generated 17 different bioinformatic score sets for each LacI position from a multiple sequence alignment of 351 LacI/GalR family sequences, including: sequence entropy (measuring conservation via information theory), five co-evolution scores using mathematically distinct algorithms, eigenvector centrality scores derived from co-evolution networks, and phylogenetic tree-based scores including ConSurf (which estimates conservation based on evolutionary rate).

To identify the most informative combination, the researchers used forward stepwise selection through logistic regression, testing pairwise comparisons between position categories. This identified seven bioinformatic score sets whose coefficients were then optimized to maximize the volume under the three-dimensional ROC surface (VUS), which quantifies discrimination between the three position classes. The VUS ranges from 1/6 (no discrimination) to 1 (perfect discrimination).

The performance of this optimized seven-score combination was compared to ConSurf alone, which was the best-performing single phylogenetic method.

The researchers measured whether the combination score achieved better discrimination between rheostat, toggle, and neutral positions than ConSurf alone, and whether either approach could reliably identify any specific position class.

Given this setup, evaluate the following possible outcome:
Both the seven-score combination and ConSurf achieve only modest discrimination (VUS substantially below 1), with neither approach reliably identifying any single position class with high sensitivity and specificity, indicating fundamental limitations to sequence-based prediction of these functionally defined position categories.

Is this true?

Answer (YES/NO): NO